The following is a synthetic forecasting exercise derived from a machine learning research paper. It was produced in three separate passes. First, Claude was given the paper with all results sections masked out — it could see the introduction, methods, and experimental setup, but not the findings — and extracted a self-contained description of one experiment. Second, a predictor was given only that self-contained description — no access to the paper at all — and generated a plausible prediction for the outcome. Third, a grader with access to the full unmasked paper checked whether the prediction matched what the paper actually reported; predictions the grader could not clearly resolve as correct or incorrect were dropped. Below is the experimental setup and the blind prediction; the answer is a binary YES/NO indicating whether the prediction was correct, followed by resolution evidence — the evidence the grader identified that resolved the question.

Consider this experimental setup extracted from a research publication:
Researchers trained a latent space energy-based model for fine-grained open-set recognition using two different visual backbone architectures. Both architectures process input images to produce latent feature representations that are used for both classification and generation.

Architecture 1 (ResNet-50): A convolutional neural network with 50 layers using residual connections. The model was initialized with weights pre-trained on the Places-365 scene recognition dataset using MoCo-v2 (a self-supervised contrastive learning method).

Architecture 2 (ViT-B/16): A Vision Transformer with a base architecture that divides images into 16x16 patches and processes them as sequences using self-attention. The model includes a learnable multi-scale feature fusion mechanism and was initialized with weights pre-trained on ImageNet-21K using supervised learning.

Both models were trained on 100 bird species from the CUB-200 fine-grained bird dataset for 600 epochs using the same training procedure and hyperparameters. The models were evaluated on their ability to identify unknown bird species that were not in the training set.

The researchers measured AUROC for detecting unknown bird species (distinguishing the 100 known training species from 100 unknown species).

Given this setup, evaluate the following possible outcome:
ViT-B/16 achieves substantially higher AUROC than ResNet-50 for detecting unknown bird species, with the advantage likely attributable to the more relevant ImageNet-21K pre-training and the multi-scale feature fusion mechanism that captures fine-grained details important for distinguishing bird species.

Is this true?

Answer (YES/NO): NO